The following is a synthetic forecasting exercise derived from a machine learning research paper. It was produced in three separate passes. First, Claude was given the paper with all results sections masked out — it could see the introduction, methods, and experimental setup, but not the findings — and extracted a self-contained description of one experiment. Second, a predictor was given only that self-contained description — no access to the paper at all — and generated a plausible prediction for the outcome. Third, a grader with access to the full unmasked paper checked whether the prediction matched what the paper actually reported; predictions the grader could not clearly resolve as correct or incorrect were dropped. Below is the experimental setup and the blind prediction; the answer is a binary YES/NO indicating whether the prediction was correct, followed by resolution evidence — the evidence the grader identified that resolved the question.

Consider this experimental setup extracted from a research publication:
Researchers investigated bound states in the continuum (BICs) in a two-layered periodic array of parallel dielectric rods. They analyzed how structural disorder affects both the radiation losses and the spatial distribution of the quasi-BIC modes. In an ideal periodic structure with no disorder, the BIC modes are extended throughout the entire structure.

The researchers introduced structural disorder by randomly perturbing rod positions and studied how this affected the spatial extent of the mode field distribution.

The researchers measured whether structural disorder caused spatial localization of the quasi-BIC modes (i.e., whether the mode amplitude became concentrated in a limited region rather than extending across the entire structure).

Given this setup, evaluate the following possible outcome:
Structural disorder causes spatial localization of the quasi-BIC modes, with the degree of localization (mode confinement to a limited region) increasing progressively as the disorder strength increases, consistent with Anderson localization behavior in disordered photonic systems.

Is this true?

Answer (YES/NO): NO